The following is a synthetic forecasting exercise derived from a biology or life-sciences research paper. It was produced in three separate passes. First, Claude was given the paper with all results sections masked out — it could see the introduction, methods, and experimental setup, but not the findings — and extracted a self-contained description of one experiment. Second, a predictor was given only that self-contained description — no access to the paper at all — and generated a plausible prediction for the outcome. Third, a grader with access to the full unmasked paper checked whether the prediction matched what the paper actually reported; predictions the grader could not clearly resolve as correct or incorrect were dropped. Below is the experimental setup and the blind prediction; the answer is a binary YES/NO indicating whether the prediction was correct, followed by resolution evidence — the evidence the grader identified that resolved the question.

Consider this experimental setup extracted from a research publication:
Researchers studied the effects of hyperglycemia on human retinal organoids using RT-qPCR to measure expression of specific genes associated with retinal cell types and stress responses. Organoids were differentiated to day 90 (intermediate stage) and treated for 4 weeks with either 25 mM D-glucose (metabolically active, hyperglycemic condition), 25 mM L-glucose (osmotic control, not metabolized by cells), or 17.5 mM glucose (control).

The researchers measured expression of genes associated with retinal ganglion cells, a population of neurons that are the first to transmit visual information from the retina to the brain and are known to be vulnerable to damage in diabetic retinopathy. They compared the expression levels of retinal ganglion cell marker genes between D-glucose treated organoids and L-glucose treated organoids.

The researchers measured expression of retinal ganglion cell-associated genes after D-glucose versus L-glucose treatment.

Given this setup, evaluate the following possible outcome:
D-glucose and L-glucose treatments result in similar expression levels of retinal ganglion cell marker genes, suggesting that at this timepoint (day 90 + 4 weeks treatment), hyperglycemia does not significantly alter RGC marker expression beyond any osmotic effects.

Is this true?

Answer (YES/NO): YES